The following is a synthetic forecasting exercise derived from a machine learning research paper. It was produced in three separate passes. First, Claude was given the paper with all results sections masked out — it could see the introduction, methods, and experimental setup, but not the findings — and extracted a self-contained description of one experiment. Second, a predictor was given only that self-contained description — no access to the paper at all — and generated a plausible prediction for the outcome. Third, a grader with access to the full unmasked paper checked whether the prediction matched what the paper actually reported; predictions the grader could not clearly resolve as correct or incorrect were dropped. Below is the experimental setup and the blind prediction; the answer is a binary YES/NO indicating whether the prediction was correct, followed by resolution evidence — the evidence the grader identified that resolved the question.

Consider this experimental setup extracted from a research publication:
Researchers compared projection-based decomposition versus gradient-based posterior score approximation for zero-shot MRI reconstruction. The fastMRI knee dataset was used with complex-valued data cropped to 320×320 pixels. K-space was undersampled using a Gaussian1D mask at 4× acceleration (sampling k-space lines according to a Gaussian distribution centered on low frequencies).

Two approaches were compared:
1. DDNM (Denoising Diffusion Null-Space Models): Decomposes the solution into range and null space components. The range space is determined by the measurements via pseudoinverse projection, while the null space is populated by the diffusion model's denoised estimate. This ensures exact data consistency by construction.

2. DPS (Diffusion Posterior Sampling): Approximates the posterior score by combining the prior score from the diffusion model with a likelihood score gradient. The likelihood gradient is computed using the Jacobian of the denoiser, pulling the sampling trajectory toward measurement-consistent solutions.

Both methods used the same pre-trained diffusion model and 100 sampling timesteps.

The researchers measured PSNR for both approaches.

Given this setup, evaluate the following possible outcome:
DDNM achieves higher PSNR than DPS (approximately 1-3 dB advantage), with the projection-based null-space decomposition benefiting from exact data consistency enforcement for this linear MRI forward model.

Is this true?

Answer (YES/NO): YES